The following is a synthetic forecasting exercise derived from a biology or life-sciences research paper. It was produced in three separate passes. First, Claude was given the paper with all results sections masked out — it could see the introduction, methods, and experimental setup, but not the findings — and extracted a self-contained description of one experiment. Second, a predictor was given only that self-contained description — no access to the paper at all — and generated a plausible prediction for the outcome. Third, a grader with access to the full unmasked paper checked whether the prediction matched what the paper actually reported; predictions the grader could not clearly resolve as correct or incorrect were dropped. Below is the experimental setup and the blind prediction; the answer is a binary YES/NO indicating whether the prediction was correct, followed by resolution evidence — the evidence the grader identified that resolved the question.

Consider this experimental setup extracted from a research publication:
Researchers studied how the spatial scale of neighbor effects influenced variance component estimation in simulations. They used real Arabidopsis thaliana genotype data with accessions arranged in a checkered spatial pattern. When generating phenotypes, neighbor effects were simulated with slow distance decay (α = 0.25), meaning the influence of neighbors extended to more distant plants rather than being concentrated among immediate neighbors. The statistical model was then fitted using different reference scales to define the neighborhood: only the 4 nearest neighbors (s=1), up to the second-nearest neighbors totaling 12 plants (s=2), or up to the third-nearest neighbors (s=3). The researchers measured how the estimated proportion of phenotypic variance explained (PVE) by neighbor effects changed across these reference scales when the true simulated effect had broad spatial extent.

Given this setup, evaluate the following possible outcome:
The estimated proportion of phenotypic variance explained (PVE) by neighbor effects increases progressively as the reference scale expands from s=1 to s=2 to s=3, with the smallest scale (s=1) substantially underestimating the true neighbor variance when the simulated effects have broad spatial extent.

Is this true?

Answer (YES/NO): YES